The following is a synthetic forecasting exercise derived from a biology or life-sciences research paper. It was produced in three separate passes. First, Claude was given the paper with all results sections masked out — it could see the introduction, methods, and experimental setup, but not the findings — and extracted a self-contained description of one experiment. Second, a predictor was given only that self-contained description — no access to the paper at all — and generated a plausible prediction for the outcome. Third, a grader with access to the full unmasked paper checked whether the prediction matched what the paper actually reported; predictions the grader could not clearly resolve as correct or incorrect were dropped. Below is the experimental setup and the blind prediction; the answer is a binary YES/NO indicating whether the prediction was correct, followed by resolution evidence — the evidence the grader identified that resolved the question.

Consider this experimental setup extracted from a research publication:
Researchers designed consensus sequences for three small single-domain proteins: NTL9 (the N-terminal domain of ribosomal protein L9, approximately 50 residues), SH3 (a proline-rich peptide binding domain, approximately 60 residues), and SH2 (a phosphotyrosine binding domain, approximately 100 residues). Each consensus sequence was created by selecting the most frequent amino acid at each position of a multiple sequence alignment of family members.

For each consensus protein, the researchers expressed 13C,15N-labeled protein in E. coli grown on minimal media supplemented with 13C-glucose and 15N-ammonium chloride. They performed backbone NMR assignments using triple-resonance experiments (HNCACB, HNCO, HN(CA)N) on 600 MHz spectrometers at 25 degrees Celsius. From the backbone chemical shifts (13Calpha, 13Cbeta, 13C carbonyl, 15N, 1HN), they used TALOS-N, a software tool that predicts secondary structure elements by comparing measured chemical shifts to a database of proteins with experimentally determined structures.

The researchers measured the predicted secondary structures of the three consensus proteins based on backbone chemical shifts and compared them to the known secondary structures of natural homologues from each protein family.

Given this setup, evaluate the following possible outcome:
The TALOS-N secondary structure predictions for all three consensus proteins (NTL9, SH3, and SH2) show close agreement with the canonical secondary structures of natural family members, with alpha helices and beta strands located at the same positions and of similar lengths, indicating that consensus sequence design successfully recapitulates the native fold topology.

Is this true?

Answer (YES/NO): YES